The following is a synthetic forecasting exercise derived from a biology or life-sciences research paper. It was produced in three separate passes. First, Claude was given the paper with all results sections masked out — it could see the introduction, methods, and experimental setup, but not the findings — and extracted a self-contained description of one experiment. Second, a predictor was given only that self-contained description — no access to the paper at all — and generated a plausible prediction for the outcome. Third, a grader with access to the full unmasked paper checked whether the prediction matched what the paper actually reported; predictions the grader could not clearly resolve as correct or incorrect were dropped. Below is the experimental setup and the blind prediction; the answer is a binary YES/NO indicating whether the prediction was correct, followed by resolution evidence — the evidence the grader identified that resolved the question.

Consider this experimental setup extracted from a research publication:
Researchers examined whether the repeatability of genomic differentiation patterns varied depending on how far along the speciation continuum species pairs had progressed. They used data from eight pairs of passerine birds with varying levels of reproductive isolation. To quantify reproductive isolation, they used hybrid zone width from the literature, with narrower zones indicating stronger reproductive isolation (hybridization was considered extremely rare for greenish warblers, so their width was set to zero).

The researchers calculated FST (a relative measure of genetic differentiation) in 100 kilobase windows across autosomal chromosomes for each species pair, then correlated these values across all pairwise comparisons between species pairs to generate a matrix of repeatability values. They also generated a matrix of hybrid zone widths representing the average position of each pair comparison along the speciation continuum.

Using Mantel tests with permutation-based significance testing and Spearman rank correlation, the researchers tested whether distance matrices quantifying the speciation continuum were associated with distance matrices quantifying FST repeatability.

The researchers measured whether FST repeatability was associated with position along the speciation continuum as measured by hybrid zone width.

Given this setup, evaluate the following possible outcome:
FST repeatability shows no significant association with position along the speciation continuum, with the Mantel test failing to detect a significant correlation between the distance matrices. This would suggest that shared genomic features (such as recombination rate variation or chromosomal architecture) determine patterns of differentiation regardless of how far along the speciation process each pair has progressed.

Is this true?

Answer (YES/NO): NO